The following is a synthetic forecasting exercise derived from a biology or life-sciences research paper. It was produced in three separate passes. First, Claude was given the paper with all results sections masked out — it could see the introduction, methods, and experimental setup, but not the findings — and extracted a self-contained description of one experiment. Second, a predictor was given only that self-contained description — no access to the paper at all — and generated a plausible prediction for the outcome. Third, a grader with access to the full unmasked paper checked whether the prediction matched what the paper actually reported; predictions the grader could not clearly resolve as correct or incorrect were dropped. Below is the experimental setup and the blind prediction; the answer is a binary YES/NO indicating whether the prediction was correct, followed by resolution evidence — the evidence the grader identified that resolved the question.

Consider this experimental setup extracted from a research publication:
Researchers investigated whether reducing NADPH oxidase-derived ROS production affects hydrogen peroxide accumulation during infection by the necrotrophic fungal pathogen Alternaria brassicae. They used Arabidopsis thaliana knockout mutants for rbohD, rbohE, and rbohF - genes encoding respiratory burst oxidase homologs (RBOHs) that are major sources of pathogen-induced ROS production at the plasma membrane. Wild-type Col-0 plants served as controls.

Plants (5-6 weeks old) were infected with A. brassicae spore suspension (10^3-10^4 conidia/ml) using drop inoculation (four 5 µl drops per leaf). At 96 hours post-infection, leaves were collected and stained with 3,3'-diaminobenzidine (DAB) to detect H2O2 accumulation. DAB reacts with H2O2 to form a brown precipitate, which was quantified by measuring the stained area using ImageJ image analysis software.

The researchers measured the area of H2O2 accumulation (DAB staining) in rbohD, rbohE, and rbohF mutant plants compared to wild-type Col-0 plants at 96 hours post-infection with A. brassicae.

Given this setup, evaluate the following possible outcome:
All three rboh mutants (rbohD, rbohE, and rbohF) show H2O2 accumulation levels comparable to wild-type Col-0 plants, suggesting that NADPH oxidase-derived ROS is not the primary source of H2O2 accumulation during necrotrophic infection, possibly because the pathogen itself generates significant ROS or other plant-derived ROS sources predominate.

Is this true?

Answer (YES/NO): NO